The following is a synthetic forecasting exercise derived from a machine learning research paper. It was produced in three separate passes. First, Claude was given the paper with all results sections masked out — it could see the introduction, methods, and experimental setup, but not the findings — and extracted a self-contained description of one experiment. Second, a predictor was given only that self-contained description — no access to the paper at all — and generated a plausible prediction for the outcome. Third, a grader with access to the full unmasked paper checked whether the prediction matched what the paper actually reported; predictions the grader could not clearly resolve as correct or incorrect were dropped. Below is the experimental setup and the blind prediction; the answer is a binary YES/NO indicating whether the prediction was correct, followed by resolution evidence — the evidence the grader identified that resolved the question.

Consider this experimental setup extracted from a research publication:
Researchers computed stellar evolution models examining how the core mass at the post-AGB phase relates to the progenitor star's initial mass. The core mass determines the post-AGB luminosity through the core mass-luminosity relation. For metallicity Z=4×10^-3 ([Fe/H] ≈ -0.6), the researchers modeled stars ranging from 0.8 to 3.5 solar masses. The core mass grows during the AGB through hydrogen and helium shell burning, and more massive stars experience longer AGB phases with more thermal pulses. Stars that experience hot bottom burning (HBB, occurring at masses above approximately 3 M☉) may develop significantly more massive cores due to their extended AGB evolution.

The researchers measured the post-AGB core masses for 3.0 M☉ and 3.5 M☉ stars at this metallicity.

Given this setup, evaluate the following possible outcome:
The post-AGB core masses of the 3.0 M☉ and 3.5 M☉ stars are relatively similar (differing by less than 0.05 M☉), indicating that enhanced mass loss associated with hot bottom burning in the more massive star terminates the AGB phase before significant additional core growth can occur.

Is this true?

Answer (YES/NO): NO